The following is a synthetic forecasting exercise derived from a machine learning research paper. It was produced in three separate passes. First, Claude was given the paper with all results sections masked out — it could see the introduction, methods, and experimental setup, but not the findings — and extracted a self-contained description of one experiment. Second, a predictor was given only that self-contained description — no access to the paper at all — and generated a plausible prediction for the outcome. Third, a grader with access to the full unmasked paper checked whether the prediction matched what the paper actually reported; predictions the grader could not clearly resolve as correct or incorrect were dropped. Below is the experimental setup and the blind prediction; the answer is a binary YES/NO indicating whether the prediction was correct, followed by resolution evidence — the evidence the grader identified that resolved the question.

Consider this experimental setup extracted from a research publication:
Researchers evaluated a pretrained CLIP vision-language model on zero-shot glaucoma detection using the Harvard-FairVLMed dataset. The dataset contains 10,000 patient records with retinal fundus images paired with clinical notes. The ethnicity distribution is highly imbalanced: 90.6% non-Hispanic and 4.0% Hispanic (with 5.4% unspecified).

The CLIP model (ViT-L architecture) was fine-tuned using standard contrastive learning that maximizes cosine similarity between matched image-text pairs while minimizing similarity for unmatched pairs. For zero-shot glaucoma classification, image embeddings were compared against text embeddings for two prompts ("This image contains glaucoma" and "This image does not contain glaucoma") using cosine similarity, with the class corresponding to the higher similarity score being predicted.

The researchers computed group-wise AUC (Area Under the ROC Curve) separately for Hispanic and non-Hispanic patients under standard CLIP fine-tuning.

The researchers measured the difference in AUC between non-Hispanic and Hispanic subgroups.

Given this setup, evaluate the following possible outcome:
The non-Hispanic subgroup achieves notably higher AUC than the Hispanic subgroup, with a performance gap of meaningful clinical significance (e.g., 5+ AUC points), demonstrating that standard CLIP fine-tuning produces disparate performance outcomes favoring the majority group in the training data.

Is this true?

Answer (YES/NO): YES